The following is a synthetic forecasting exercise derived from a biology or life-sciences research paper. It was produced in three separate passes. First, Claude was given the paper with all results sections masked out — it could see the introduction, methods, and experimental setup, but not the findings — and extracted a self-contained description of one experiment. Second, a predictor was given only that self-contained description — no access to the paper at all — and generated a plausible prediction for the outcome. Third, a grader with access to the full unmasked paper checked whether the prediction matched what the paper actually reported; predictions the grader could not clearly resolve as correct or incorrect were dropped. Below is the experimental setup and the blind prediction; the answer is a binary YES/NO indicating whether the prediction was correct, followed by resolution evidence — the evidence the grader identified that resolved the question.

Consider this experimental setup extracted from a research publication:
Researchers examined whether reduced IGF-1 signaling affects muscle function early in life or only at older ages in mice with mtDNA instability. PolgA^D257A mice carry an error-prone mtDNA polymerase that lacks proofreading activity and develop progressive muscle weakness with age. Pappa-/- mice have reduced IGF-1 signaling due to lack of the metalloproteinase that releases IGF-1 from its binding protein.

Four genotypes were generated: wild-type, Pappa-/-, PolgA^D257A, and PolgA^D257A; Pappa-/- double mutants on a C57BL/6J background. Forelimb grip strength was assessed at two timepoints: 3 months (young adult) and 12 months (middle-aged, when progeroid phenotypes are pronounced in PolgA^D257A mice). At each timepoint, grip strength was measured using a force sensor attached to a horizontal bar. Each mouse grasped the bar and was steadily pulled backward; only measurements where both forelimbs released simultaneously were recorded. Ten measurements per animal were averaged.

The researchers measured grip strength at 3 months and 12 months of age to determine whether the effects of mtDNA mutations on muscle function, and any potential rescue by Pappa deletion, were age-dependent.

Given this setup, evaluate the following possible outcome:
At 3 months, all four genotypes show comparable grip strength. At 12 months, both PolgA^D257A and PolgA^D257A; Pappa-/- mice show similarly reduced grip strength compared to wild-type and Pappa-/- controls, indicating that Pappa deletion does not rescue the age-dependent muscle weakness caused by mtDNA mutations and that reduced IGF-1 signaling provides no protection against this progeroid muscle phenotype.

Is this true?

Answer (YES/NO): NO